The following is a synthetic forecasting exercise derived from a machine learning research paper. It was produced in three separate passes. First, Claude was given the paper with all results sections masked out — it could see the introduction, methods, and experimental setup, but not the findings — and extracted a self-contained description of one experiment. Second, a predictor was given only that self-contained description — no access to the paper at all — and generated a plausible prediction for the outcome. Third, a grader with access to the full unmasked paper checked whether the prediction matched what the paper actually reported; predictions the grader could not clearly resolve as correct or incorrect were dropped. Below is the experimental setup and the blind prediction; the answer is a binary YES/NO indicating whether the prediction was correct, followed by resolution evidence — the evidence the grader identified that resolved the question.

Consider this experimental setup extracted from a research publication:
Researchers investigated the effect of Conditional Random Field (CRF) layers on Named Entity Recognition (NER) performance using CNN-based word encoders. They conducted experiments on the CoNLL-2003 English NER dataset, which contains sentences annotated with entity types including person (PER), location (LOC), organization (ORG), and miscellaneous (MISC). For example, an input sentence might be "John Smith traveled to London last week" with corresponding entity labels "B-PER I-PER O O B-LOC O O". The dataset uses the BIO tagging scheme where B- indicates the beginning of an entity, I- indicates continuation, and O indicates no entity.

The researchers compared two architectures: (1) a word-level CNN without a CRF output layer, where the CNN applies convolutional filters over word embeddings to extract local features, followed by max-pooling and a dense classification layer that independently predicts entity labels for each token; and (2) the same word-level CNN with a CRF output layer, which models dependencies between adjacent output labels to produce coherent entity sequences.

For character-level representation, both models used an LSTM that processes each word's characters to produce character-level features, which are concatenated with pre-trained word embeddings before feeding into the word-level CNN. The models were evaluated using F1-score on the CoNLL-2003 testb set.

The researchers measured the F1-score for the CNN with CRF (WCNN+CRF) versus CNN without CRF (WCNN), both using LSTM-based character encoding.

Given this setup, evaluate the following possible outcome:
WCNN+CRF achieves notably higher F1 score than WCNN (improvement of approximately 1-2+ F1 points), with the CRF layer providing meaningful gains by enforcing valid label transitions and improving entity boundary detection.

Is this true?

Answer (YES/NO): NO